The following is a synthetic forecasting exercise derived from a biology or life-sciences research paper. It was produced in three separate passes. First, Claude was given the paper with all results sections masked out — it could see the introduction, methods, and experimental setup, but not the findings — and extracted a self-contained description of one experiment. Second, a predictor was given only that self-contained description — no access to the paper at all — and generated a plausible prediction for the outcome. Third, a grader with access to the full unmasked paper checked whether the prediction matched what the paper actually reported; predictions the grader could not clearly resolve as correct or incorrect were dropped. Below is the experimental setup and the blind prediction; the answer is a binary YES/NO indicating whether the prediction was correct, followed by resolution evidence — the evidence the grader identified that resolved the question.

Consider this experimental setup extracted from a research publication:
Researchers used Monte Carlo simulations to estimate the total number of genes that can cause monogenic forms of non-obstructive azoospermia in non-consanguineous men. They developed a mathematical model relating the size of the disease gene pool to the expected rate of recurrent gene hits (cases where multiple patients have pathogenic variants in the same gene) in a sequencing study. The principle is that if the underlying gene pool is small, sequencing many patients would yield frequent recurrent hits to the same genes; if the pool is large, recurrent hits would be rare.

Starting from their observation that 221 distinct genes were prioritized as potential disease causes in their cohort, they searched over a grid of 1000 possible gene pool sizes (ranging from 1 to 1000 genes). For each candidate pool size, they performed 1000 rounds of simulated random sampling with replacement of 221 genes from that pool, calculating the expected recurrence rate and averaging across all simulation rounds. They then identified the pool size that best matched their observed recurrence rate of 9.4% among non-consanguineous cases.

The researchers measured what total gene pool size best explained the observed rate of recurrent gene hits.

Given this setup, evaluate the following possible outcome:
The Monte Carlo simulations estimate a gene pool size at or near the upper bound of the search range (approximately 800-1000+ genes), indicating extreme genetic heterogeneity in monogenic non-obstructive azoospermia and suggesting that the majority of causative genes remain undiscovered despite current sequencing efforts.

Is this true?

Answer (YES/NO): NO